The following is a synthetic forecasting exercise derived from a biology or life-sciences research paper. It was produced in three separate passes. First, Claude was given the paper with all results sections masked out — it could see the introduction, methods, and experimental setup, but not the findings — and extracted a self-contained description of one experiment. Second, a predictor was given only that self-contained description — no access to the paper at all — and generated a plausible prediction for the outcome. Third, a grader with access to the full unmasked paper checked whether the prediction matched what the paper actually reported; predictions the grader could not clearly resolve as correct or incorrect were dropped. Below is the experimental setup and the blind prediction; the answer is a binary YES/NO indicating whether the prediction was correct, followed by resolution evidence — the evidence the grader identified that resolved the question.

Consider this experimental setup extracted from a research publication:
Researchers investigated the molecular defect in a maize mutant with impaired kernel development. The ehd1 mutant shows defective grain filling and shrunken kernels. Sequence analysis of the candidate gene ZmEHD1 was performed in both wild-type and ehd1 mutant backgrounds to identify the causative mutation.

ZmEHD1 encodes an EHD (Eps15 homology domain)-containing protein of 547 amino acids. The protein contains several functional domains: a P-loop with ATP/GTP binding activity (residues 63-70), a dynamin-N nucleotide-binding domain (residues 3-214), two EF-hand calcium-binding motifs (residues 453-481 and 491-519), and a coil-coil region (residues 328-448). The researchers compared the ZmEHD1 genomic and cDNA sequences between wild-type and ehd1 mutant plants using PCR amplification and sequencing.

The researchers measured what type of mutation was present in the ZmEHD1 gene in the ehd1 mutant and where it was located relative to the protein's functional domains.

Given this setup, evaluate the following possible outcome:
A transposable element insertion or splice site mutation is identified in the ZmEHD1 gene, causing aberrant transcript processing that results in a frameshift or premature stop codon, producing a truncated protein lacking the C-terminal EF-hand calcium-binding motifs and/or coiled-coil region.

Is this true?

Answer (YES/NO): NO